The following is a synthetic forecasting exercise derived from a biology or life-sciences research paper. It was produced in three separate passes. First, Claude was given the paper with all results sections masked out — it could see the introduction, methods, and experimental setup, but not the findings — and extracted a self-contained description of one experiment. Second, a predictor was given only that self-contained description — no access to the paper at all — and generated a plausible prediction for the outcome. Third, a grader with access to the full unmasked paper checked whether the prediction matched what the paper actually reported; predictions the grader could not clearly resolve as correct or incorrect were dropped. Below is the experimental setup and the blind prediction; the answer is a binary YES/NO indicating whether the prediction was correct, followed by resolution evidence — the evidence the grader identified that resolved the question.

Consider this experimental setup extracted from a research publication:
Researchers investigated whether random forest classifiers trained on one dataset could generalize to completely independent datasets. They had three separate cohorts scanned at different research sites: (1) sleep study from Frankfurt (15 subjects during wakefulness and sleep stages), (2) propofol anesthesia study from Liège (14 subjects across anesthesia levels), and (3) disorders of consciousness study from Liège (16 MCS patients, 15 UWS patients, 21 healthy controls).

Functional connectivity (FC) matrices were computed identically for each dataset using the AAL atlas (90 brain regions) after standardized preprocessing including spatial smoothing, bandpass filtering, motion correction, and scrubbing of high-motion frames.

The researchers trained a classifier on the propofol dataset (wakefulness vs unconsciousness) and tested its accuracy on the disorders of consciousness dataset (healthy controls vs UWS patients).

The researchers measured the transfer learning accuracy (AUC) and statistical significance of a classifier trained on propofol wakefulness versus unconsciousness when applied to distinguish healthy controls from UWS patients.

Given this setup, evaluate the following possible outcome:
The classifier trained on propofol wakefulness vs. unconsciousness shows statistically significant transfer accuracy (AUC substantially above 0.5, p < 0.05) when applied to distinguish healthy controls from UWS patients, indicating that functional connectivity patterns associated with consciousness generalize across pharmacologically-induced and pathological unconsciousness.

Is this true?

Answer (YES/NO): NO